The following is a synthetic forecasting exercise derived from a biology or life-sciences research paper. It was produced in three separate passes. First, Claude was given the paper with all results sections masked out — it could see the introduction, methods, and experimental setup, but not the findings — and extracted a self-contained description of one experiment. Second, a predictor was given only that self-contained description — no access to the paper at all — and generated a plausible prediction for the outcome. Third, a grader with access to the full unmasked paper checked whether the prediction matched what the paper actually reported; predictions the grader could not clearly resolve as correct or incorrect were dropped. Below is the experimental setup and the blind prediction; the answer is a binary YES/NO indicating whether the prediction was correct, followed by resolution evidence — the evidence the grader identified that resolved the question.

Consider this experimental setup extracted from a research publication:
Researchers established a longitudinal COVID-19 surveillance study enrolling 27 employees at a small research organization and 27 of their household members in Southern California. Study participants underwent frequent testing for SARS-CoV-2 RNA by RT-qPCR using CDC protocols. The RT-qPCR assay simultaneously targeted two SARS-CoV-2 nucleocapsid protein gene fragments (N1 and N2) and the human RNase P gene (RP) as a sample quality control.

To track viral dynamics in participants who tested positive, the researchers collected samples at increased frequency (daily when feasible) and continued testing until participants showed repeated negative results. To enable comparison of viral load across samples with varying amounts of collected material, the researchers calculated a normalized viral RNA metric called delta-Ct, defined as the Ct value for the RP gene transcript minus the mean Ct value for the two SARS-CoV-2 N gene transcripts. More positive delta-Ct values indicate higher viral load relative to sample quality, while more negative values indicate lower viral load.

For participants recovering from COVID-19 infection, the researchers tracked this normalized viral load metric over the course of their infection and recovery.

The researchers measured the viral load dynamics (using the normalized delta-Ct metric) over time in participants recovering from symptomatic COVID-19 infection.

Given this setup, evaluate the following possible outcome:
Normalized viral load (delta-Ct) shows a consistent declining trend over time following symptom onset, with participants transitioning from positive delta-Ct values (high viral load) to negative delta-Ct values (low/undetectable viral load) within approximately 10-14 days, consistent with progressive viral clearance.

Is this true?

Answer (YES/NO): NO